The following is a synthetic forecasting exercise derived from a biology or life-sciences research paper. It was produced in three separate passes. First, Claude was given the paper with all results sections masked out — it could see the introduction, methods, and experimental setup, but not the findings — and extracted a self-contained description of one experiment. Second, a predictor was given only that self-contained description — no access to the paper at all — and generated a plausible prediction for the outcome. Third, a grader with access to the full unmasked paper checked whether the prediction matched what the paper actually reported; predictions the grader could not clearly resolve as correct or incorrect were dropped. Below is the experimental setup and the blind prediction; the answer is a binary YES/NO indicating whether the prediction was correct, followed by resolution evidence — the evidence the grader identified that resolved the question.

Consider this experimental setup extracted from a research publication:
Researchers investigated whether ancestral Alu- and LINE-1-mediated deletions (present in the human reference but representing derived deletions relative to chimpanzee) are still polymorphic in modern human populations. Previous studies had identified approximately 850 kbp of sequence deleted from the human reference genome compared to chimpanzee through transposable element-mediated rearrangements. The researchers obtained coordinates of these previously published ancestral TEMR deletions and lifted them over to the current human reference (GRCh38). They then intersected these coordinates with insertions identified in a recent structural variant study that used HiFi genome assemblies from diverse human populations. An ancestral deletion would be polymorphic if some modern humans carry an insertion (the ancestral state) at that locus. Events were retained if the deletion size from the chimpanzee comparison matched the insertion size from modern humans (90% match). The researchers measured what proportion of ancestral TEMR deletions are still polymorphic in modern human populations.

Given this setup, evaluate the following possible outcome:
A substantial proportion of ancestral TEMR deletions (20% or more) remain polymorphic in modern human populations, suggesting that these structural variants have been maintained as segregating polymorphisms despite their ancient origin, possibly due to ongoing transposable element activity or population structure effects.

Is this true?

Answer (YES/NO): NO